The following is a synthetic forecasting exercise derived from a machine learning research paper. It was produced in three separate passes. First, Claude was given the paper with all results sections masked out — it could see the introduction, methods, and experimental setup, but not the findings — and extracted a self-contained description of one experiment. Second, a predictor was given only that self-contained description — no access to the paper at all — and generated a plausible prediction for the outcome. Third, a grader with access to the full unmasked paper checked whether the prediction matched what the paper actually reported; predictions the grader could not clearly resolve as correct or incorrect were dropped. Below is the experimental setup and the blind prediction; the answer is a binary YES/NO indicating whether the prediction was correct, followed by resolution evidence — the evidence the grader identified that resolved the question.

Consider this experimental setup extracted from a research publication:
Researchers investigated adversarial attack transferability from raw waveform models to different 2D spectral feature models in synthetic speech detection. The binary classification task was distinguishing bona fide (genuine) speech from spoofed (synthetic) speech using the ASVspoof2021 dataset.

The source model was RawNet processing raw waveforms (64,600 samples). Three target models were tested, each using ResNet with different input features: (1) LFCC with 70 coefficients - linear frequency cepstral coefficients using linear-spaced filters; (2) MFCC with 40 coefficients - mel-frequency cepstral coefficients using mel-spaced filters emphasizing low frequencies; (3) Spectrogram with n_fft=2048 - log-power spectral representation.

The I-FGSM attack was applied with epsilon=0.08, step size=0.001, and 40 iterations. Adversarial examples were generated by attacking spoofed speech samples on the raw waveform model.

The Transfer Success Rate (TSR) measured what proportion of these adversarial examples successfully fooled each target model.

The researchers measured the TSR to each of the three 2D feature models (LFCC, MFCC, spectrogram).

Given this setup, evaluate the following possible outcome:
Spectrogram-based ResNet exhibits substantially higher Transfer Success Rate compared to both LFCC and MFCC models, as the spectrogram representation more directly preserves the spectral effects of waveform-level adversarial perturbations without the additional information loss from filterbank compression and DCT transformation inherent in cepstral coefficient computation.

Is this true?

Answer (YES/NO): YES